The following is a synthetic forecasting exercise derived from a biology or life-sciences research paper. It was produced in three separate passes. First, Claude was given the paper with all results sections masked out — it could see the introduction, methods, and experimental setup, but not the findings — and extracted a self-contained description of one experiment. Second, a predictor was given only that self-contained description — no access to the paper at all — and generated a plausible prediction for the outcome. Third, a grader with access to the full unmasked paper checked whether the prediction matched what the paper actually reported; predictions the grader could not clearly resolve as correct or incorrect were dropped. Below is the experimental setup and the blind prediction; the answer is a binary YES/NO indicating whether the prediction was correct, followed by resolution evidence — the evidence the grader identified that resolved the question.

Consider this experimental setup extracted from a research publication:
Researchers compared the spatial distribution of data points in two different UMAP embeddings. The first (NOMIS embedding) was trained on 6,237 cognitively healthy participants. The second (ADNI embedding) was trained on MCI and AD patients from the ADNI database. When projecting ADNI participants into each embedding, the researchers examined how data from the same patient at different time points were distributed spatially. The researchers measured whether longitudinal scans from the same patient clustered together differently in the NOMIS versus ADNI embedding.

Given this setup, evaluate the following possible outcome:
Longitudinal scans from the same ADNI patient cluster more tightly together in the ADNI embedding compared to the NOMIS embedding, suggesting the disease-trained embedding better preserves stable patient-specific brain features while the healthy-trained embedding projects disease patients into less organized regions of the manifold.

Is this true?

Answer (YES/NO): YES